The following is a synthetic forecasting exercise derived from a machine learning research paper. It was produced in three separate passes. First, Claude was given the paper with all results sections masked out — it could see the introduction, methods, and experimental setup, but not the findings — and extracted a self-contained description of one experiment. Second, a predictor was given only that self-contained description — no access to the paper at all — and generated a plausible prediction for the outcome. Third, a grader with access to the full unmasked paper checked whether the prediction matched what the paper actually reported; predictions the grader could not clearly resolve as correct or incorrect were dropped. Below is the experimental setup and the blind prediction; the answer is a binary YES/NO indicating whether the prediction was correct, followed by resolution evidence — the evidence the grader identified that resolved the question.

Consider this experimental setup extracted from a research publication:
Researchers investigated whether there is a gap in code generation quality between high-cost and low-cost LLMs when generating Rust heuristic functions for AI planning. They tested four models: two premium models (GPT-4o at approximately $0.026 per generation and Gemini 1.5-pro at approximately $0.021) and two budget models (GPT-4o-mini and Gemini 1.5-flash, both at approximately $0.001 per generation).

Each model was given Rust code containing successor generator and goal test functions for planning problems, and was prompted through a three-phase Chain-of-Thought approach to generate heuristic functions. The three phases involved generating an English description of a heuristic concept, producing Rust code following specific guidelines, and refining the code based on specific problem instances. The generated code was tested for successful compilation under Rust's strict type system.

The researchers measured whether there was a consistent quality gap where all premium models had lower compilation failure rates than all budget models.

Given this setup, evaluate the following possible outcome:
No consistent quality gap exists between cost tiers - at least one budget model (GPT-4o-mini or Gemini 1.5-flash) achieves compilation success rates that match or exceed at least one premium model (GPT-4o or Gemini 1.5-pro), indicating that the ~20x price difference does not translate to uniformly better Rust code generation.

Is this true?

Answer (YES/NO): YES